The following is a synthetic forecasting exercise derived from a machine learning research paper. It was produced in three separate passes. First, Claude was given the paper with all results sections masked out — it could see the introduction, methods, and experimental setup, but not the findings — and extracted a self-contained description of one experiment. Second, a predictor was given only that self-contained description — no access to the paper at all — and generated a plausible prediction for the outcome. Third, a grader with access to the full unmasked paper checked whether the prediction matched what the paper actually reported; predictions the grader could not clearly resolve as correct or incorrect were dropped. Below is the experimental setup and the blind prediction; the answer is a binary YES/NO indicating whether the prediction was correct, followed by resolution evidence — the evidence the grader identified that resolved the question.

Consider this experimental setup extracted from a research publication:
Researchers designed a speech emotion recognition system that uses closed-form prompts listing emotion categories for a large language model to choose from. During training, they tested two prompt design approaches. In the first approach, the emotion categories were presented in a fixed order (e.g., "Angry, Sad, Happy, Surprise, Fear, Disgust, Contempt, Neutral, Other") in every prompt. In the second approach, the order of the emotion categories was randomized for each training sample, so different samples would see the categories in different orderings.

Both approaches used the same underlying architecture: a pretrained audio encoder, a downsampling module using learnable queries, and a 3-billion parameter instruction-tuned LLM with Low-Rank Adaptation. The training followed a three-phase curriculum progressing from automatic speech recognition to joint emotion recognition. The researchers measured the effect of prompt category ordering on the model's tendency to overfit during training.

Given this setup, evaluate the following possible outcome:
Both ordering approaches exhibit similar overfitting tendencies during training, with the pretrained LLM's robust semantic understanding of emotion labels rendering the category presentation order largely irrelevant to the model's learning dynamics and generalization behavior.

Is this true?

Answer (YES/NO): NO